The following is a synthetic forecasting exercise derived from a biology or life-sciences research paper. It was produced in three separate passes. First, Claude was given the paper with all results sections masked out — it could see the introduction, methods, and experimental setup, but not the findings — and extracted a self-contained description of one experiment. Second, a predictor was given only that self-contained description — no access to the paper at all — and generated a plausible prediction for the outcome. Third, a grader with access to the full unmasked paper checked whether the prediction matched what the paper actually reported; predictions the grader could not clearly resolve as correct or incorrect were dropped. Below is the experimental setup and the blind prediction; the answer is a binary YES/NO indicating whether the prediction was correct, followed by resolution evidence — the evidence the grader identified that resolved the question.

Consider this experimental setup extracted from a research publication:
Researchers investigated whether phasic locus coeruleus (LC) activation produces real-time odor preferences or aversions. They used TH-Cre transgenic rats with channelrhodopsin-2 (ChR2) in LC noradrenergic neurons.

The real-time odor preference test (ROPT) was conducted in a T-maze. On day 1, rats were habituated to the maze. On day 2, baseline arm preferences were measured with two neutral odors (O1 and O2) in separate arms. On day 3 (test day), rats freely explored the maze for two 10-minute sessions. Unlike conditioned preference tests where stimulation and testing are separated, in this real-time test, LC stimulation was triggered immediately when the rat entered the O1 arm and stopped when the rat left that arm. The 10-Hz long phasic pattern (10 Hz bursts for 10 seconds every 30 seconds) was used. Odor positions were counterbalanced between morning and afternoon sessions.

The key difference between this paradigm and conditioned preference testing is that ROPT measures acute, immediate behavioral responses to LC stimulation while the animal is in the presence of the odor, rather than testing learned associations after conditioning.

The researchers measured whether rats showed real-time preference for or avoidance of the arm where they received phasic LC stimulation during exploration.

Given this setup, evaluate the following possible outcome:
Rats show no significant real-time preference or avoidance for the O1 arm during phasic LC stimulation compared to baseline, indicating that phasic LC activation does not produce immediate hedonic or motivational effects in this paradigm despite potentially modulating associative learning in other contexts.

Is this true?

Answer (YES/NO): NO